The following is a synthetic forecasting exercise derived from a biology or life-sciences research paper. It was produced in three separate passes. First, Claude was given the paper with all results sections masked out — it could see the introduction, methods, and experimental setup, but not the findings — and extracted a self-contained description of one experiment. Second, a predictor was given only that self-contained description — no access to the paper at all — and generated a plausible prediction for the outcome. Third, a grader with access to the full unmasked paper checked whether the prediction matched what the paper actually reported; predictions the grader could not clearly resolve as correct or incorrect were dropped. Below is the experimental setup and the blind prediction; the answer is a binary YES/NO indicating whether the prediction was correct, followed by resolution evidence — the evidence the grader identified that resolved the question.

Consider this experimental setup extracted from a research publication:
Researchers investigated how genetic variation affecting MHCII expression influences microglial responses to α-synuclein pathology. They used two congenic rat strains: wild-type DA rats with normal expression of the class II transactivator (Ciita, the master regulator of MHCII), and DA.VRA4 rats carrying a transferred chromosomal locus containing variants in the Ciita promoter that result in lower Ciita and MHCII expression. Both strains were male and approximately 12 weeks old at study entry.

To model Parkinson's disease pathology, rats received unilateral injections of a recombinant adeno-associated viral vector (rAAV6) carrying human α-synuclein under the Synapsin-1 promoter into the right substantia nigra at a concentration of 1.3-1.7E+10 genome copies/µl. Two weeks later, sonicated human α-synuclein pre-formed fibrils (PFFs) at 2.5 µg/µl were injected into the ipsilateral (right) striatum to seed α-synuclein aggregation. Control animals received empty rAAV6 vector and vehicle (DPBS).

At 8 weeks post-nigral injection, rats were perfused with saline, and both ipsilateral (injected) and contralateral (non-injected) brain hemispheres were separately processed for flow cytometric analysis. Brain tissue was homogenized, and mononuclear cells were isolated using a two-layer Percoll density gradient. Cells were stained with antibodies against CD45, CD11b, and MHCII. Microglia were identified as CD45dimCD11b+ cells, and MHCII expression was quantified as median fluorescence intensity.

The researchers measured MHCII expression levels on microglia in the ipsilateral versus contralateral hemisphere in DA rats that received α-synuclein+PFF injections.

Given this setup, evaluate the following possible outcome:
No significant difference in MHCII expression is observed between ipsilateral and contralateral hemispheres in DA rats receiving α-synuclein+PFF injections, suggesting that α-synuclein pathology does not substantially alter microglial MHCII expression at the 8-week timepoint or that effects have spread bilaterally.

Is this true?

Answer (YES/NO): YES